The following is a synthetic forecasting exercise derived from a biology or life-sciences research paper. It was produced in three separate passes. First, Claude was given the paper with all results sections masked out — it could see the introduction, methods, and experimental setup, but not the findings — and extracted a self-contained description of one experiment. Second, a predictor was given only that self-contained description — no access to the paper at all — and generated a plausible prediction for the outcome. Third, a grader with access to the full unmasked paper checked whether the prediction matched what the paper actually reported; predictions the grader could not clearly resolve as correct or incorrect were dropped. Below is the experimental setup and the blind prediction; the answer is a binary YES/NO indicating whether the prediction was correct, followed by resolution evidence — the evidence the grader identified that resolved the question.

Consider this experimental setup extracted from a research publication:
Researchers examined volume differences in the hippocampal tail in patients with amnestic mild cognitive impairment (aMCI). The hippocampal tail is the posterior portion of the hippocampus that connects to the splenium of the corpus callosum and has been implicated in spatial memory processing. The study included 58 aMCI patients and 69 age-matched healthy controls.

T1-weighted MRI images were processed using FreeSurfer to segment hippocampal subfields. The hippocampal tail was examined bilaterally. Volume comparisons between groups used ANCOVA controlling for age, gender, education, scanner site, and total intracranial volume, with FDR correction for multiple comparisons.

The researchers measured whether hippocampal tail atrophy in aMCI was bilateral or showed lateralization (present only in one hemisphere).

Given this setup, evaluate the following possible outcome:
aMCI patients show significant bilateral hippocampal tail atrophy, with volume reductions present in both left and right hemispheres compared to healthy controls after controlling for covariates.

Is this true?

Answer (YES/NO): NO